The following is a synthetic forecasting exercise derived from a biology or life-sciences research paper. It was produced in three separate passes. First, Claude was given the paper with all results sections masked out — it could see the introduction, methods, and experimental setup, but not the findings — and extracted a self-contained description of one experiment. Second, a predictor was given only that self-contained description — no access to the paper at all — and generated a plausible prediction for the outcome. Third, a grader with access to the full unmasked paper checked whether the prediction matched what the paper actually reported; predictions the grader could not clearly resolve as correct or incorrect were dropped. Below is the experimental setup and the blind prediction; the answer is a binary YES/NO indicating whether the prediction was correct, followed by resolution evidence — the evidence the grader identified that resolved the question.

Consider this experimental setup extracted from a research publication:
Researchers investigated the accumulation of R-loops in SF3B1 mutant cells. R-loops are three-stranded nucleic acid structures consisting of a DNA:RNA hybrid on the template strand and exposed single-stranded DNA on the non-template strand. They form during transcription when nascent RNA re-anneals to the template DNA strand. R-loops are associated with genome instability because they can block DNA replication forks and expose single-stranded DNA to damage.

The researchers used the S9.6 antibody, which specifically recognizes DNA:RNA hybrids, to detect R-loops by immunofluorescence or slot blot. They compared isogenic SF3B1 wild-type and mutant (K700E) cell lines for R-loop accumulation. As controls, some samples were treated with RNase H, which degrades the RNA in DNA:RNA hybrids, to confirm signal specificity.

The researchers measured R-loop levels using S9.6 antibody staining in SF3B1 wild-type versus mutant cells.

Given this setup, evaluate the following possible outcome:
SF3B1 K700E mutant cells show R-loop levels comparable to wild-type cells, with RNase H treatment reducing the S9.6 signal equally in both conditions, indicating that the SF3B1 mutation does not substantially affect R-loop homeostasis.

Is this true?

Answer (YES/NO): NO